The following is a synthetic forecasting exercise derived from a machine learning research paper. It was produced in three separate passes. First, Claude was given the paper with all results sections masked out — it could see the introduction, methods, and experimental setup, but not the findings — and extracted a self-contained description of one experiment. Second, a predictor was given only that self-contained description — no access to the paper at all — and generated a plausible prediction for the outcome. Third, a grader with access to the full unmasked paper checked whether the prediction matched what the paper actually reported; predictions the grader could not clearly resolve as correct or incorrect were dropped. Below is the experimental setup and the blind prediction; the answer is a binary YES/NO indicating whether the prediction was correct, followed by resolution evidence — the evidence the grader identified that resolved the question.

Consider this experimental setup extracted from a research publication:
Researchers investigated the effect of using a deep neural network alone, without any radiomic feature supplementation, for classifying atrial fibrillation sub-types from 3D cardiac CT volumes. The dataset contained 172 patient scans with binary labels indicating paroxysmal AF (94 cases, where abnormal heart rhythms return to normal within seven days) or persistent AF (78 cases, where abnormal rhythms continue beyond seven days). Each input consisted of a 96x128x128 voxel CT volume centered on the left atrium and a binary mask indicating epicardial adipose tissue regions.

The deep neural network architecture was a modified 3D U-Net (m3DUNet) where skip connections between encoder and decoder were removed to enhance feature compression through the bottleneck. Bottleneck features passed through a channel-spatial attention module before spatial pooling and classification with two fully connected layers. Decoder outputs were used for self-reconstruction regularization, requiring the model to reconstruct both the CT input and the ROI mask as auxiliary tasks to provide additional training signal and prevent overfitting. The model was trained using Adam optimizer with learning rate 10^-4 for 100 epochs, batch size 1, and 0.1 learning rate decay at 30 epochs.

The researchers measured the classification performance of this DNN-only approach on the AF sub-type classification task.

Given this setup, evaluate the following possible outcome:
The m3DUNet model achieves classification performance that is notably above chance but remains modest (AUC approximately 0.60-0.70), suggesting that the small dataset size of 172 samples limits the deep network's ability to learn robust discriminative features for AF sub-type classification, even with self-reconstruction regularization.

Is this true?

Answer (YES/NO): NO